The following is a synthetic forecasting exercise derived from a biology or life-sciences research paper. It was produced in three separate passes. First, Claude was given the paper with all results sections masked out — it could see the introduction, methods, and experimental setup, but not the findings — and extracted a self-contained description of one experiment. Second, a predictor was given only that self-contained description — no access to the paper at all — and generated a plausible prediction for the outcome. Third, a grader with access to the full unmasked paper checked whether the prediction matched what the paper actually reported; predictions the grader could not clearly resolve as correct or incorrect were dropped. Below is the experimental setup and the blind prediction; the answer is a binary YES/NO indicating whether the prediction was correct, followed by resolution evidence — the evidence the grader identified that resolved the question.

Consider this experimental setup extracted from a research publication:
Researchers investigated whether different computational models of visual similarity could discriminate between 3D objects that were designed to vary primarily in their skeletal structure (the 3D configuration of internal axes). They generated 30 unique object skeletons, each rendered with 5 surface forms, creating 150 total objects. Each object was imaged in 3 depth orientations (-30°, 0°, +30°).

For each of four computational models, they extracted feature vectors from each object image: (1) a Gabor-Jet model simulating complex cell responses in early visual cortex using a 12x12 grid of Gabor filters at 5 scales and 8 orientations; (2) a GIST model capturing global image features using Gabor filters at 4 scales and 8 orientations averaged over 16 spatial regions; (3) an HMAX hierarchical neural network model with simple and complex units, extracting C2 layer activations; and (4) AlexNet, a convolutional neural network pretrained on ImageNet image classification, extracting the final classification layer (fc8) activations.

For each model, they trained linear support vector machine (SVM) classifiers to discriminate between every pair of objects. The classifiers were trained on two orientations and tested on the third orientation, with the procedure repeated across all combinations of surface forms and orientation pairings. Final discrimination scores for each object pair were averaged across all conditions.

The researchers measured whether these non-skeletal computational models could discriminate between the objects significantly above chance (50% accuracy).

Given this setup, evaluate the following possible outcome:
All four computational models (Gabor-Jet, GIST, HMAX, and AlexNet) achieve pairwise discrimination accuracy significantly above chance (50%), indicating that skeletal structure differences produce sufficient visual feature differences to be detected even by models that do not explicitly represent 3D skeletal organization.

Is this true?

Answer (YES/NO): YES